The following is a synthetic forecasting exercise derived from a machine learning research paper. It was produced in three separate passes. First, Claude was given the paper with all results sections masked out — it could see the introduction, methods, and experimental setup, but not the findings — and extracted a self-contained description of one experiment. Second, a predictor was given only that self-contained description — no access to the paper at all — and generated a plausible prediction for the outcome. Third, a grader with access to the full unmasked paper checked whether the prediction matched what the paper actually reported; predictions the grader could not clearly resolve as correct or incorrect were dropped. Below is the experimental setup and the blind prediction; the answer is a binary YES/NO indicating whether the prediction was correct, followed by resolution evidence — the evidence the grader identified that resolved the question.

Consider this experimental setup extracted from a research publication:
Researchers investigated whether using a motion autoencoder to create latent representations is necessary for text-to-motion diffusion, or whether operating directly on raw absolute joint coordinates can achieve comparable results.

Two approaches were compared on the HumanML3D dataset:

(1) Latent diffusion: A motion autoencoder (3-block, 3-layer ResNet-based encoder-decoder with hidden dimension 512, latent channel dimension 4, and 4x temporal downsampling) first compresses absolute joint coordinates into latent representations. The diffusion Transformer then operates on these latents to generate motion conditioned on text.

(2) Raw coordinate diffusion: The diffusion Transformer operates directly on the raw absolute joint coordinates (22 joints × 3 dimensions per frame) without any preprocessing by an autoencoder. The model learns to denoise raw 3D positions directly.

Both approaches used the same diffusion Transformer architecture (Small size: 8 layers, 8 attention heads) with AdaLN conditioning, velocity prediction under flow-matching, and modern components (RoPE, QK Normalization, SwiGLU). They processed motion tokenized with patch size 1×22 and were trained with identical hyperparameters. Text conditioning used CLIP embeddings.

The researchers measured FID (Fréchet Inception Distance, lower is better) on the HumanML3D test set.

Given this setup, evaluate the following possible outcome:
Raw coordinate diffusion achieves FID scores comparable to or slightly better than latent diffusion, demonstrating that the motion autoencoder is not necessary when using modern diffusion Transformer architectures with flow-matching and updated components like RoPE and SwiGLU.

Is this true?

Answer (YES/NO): NO